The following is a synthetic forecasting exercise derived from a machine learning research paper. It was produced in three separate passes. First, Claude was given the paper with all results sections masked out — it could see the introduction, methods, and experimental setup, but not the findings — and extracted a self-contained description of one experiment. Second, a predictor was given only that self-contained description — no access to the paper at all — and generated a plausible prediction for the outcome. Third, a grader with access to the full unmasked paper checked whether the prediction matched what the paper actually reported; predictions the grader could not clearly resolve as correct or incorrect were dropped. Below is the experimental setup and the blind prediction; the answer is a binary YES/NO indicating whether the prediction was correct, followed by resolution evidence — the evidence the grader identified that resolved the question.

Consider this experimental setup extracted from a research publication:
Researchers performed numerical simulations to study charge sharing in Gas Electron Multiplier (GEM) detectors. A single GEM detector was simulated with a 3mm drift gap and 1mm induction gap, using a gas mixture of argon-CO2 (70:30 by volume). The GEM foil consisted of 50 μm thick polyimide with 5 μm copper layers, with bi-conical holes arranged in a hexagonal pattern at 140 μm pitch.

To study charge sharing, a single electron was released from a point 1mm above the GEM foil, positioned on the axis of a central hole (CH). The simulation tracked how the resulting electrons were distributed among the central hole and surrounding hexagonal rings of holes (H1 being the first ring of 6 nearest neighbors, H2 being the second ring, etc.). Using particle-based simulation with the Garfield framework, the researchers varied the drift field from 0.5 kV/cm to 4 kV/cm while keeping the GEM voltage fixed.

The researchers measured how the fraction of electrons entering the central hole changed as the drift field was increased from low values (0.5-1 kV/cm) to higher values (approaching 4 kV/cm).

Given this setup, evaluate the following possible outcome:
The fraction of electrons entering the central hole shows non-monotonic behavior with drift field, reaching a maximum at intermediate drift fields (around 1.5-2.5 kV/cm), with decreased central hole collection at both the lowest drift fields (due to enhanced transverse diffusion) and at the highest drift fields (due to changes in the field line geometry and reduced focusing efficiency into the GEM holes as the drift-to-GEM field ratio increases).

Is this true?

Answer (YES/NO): NO